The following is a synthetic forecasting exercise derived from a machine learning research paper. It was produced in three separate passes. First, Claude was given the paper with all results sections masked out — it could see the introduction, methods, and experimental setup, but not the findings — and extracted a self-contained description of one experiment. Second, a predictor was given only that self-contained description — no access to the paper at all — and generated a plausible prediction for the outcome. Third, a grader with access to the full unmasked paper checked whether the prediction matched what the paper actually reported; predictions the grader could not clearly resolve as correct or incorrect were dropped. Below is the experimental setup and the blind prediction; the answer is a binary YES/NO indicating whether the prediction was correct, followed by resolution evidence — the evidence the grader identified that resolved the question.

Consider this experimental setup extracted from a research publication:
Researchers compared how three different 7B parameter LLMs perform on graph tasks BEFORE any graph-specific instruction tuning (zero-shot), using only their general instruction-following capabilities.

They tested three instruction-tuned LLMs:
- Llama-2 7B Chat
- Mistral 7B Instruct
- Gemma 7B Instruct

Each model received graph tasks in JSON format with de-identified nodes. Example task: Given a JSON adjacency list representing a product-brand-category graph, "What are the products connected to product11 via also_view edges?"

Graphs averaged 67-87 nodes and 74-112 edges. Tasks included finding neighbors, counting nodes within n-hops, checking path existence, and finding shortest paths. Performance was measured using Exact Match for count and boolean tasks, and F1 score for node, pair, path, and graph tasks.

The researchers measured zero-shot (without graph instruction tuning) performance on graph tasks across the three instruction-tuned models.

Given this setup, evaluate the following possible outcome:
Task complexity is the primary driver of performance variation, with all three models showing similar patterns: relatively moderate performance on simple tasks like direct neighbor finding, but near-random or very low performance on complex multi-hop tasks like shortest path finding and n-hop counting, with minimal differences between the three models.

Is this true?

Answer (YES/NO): NO